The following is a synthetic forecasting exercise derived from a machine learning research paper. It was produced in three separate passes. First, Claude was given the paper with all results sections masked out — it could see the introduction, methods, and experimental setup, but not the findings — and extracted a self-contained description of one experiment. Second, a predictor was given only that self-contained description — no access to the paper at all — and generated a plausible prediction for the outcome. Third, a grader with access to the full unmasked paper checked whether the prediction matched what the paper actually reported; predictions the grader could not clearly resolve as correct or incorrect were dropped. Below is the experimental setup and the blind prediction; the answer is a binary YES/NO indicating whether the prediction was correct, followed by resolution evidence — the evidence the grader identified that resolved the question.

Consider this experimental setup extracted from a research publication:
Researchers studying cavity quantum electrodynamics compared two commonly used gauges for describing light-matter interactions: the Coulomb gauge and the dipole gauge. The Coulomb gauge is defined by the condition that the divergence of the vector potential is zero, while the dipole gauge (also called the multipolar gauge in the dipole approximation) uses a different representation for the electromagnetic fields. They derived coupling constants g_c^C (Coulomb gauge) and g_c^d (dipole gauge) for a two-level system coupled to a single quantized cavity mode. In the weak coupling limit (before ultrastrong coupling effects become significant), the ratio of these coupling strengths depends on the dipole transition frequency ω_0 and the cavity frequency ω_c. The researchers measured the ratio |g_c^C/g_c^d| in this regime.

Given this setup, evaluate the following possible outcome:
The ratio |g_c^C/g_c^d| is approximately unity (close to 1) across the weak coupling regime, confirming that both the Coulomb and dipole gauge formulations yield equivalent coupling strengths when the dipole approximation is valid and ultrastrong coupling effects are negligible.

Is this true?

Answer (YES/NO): NO